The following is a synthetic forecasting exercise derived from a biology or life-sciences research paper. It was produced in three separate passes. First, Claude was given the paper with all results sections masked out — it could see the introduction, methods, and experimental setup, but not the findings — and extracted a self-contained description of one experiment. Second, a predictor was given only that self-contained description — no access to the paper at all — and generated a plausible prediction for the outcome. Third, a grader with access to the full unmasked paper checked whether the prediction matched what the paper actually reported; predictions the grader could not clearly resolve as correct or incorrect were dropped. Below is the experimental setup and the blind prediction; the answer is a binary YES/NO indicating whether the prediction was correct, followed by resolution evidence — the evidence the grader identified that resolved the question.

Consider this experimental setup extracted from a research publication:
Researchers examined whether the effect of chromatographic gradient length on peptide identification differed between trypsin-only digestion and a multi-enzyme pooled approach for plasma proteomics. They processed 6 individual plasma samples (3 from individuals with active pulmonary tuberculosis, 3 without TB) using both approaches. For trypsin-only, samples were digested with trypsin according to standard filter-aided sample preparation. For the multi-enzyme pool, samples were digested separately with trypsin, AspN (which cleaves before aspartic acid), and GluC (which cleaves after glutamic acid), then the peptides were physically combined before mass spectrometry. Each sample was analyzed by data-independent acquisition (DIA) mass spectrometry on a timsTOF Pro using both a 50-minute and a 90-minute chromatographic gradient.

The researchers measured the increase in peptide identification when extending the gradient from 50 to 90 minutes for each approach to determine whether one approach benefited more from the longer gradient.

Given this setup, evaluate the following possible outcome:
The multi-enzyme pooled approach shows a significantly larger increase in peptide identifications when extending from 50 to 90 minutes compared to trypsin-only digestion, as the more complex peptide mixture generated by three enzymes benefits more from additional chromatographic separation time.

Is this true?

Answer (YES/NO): NO